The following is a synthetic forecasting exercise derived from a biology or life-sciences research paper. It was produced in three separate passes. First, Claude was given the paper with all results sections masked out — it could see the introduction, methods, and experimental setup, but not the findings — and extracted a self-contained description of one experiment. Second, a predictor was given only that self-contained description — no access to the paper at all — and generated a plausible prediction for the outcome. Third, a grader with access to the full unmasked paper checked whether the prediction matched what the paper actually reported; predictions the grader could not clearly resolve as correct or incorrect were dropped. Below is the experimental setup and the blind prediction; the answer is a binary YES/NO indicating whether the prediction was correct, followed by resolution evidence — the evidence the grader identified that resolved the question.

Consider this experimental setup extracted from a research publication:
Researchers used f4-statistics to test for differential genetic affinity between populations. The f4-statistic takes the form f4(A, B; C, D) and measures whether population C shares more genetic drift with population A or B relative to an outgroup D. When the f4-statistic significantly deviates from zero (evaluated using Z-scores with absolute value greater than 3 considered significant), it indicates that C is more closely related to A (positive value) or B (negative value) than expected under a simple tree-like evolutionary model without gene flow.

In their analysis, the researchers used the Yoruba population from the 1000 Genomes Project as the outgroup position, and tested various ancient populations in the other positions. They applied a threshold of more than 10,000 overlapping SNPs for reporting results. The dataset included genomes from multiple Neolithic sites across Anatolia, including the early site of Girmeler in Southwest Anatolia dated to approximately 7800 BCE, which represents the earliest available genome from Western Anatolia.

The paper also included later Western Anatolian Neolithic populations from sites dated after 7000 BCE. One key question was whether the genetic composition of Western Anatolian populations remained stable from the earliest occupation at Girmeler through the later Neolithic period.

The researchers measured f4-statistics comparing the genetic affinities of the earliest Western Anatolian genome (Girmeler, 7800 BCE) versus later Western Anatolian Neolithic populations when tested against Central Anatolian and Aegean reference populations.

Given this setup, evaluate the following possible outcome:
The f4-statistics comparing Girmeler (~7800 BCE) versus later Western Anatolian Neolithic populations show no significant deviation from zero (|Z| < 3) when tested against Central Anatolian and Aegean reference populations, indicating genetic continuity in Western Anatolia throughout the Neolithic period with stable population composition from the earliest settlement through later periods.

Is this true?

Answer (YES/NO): NO